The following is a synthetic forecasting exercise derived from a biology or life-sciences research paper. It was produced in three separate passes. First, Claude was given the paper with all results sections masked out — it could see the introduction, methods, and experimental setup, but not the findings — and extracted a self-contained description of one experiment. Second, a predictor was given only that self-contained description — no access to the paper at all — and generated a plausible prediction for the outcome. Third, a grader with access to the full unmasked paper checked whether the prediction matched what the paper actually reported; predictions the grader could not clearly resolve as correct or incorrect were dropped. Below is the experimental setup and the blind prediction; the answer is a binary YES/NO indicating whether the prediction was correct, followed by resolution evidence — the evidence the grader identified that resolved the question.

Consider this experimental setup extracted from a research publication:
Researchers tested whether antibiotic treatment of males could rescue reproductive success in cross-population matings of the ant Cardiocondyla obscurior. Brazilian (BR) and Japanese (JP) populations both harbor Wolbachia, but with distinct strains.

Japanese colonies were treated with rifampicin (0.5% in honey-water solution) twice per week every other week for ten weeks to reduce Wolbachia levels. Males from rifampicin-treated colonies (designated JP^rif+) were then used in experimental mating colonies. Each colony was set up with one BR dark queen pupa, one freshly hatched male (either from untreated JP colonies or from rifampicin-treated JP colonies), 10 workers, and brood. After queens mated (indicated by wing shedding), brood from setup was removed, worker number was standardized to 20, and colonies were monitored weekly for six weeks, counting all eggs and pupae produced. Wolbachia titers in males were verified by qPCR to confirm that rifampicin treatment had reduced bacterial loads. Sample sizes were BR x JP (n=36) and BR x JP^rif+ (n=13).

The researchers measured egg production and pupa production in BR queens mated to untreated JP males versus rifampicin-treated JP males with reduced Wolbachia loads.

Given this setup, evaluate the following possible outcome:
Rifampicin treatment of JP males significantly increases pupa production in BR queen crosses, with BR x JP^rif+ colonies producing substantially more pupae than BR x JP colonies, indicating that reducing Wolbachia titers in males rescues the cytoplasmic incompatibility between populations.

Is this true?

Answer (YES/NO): YES